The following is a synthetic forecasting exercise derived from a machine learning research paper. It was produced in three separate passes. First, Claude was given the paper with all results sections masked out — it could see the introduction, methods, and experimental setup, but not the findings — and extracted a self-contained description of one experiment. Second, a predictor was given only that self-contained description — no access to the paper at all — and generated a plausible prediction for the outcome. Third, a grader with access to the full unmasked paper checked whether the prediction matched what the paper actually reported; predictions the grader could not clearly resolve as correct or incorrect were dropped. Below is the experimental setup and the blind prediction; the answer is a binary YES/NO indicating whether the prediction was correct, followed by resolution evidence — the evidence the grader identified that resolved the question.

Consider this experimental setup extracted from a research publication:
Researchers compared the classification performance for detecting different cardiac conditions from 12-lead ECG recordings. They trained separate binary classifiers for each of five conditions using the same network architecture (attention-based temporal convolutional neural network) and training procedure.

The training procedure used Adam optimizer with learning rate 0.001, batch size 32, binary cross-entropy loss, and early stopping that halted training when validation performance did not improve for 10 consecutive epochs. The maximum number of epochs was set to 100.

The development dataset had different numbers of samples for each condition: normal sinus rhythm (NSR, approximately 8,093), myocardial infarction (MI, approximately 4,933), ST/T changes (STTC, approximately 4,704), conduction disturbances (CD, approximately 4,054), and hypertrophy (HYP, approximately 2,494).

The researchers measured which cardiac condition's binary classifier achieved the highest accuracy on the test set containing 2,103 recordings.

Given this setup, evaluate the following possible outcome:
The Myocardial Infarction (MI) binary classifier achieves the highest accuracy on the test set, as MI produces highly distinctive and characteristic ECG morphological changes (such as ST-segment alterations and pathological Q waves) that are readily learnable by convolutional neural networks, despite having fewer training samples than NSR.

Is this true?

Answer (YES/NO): NO